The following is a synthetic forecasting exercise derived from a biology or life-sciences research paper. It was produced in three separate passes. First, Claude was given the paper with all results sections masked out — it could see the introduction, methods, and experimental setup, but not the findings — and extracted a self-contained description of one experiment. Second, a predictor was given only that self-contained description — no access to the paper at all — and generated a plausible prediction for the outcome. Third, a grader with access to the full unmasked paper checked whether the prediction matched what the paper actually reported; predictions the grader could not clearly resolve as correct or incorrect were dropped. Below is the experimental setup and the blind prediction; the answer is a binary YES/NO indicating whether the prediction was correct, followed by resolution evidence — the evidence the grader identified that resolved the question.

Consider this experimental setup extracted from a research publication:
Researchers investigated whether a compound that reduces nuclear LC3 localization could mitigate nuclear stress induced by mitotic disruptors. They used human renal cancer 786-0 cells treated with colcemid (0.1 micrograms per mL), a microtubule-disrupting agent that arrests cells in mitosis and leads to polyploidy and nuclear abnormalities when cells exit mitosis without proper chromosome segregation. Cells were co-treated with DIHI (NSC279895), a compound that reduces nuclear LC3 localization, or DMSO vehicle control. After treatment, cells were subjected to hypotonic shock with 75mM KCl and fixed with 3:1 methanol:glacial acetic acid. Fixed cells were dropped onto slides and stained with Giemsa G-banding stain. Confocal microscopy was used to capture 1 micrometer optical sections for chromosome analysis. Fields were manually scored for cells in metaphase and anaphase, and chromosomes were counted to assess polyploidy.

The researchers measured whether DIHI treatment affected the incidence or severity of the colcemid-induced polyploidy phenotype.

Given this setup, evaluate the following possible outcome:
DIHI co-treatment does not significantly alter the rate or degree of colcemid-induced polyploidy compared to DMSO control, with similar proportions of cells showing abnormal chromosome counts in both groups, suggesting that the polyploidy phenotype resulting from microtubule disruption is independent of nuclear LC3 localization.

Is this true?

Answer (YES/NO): NO